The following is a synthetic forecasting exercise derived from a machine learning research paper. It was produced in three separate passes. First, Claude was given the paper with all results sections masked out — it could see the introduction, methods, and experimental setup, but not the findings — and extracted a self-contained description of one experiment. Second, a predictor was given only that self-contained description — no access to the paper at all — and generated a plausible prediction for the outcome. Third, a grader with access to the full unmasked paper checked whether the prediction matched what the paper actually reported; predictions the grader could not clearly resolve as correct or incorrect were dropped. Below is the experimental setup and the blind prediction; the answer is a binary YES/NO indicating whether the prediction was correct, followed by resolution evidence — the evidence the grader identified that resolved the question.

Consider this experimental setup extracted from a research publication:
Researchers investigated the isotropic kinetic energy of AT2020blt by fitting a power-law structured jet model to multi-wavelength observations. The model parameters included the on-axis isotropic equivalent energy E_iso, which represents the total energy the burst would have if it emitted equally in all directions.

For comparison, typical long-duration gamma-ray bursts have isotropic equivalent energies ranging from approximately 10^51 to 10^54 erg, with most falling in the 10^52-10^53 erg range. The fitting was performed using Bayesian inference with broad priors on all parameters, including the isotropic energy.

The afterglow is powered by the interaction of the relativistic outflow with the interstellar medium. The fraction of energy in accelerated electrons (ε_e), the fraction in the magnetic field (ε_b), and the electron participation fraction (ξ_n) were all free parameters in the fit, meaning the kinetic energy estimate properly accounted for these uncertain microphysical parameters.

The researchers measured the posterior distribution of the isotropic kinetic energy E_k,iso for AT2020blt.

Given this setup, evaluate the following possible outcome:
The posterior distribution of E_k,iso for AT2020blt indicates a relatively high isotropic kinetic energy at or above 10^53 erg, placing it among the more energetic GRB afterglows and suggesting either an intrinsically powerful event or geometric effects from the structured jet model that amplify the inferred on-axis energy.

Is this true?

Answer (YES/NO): NO